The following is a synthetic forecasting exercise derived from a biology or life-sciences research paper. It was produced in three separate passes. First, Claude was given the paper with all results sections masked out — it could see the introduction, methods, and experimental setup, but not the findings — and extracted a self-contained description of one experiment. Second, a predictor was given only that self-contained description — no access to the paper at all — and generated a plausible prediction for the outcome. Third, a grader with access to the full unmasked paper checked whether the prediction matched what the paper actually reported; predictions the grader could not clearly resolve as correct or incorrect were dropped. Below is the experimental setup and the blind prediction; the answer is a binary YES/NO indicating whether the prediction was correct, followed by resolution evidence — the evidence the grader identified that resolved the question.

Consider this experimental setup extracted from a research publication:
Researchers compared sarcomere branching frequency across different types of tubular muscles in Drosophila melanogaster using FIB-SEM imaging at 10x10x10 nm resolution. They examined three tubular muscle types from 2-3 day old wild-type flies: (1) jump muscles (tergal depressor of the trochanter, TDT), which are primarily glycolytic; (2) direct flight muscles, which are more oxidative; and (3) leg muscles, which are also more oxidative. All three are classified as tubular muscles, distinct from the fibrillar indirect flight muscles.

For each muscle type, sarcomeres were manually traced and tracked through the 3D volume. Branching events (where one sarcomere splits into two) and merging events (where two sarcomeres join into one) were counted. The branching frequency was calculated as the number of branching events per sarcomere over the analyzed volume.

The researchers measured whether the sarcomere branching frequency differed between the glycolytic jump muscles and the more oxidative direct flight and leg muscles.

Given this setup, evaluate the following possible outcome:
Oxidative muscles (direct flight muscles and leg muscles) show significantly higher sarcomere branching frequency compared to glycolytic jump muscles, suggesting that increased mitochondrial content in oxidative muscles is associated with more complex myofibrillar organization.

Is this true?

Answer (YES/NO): NO